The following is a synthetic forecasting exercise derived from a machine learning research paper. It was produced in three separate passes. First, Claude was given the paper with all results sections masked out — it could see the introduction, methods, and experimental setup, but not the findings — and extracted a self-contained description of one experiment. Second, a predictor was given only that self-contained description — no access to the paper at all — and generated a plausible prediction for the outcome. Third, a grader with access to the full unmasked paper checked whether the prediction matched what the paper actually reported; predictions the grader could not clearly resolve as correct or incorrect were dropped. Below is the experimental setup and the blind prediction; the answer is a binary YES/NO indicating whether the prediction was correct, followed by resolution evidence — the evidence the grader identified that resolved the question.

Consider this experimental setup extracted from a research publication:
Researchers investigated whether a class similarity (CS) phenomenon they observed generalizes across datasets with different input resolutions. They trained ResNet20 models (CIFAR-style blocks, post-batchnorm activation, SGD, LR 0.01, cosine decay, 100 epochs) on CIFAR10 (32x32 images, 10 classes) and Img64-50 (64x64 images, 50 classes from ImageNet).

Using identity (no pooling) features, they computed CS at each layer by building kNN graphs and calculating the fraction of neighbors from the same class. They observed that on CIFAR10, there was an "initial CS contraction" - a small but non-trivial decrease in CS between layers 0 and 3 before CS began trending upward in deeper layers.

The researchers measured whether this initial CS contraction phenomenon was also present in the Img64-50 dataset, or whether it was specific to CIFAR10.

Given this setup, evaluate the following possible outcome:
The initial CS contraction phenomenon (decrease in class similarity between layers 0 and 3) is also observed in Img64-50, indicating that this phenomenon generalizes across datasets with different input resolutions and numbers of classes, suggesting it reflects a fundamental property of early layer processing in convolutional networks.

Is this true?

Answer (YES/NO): YES